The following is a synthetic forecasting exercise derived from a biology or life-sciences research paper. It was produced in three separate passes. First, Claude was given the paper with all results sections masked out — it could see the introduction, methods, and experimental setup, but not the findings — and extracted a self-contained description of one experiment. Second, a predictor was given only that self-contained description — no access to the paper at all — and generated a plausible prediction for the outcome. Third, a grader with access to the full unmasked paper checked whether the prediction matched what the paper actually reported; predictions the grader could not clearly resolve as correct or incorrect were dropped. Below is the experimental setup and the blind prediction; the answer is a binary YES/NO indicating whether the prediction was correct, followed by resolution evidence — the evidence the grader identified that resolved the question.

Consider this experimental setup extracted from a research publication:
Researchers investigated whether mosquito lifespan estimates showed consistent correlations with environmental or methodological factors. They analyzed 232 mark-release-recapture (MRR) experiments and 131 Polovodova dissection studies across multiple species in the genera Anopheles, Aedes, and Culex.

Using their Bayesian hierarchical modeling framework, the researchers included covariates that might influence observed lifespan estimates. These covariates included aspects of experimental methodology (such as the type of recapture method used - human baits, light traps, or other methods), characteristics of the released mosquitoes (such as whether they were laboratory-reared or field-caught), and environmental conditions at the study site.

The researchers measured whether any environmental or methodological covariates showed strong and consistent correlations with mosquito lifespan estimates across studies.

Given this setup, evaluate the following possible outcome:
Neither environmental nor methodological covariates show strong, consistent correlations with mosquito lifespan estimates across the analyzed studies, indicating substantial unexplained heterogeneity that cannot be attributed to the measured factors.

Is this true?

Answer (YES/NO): YES